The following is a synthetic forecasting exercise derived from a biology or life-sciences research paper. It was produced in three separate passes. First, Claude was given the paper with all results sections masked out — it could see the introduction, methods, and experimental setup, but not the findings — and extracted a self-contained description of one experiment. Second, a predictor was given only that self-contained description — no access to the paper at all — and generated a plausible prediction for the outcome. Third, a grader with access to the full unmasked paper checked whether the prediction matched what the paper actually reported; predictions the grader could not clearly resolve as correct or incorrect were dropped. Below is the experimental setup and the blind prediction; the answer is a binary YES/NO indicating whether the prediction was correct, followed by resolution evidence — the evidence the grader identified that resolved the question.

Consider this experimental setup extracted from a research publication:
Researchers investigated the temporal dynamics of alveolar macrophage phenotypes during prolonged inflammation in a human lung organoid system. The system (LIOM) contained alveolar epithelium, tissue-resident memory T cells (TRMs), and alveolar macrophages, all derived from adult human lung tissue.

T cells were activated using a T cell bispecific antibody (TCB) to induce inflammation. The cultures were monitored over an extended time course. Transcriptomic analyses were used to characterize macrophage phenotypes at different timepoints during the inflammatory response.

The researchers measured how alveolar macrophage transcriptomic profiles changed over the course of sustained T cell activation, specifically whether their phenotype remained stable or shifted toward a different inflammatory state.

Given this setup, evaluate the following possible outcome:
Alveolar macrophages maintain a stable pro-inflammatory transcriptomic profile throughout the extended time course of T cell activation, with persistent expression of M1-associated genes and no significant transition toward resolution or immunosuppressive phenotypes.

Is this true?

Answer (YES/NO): NO